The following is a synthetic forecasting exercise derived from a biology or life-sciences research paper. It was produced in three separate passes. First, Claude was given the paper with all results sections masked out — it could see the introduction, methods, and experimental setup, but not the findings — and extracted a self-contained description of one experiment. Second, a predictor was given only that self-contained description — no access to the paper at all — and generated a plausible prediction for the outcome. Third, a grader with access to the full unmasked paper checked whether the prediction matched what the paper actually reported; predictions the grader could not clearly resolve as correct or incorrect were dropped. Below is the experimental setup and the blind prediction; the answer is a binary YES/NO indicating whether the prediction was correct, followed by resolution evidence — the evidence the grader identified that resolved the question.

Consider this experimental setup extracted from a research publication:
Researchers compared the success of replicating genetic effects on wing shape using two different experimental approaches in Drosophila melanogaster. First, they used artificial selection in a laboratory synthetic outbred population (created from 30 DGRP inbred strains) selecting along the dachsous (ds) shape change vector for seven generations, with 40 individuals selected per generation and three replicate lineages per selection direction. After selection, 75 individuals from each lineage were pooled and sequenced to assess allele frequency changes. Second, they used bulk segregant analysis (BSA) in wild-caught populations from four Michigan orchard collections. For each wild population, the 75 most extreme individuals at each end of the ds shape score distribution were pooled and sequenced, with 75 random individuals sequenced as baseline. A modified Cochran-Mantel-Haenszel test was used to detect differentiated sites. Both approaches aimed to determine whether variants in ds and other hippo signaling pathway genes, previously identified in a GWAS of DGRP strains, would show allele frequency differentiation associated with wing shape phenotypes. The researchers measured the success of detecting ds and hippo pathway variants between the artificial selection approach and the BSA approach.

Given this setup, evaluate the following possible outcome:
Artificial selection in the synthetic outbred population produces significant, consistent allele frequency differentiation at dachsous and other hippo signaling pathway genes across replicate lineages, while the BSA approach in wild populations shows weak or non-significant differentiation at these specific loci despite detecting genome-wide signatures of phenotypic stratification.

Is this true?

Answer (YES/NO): YES